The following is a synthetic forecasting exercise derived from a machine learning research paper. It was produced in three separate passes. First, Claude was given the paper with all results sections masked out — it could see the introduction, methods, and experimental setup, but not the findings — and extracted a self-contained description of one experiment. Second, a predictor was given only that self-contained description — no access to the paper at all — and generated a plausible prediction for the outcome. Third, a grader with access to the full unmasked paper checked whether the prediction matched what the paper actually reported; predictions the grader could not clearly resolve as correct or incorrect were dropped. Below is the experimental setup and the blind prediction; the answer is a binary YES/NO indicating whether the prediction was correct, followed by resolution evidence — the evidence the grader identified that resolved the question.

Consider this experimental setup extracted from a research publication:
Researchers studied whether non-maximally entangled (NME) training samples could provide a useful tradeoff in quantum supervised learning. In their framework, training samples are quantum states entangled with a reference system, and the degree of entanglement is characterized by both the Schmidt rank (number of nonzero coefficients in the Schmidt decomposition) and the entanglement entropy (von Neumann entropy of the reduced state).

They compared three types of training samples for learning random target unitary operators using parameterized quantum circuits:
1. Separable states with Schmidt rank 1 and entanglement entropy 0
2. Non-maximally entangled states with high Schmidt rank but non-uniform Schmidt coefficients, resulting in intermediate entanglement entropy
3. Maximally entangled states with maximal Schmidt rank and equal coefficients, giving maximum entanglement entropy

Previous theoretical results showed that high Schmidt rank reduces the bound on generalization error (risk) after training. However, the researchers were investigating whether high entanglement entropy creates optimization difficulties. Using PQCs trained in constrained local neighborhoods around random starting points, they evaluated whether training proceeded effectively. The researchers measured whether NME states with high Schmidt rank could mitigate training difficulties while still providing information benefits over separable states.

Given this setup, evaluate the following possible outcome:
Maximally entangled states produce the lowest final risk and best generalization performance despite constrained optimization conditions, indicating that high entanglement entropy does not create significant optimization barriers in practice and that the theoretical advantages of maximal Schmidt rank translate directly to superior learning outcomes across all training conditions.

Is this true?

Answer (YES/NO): NO